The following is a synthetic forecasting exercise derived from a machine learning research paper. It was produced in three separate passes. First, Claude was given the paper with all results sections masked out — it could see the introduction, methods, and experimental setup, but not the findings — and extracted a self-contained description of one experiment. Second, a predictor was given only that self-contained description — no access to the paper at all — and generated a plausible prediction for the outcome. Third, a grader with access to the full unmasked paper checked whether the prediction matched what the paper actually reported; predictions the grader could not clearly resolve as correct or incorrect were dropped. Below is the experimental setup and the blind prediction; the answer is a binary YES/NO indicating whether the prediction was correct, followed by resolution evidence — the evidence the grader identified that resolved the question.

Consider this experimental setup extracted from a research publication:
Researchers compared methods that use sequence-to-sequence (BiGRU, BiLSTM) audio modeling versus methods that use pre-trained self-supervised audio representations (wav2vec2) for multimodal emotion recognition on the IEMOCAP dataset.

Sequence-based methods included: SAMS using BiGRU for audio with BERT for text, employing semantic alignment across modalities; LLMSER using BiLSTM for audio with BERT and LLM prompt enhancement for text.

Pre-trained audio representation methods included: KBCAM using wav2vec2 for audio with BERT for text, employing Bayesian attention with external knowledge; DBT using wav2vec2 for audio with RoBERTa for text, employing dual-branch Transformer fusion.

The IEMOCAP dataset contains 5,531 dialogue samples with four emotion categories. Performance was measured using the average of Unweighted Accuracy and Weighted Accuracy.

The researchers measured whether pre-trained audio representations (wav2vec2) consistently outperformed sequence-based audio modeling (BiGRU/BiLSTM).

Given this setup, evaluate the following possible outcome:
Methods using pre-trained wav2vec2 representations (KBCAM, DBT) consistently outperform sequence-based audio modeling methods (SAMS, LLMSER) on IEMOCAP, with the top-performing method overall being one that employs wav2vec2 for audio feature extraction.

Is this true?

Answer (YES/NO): NO